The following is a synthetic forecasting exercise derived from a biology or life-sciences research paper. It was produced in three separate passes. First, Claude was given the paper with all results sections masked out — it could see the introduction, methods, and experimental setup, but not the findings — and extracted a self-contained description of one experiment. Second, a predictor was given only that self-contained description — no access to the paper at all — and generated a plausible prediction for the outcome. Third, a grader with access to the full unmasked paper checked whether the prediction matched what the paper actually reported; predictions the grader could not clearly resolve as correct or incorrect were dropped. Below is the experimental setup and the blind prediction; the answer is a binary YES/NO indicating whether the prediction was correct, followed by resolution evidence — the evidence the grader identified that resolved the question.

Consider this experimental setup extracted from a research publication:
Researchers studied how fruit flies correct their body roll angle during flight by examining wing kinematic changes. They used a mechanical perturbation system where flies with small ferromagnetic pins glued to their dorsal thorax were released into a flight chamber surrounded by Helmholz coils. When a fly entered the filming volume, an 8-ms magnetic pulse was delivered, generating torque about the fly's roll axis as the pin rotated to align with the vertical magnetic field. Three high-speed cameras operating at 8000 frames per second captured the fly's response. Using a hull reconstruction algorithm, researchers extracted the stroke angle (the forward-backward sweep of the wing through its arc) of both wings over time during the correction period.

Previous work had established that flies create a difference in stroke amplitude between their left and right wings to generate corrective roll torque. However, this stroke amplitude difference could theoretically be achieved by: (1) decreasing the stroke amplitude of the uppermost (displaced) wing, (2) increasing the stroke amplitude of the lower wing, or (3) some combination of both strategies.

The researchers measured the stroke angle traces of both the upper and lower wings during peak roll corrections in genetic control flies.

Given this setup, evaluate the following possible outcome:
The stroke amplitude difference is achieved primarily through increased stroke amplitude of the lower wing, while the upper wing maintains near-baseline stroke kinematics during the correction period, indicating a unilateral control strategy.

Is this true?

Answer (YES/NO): NO